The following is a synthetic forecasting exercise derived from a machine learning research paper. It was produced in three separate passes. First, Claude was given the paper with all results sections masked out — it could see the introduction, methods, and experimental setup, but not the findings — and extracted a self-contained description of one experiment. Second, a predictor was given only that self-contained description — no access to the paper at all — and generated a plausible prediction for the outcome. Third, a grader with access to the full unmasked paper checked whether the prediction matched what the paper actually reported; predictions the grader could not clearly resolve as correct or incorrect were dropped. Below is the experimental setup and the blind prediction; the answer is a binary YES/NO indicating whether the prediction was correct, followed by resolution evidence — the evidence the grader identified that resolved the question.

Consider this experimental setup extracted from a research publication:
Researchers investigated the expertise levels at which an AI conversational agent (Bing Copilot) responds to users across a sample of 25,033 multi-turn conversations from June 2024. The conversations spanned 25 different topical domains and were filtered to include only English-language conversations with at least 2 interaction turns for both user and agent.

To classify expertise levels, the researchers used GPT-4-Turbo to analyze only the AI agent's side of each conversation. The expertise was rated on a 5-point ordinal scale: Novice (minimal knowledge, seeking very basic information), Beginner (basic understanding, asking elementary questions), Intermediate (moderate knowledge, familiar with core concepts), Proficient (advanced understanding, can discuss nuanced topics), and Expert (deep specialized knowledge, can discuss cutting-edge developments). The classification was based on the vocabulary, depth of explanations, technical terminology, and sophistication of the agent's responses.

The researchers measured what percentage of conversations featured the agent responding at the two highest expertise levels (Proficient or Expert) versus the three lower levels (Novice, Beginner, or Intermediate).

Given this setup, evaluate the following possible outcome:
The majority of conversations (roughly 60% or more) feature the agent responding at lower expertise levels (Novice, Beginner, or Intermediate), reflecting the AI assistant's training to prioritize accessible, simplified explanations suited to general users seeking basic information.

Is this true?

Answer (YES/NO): NO